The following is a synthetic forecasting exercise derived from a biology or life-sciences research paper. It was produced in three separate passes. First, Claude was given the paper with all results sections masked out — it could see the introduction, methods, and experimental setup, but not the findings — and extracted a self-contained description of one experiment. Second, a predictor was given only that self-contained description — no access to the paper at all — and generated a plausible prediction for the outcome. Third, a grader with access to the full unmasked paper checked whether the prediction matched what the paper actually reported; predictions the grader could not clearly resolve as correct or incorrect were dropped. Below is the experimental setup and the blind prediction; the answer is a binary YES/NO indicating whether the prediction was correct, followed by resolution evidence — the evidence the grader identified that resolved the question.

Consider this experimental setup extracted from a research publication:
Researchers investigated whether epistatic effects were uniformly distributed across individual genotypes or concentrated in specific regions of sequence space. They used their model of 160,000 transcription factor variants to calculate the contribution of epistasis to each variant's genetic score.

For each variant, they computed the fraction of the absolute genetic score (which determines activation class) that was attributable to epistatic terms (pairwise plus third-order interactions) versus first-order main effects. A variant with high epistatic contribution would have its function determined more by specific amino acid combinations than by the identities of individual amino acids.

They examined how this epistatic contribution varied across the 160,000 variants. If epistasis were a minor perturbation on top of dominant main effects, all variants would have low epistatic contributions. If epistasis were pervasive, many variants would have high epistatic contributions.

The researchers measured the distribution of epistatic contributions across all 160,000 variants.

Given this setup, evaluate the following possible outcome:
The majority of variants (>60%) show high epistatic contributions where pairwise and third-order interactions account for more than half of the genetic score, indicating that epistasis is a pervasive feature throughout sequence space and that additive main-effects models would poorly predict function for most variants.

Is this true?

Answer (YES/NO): NO